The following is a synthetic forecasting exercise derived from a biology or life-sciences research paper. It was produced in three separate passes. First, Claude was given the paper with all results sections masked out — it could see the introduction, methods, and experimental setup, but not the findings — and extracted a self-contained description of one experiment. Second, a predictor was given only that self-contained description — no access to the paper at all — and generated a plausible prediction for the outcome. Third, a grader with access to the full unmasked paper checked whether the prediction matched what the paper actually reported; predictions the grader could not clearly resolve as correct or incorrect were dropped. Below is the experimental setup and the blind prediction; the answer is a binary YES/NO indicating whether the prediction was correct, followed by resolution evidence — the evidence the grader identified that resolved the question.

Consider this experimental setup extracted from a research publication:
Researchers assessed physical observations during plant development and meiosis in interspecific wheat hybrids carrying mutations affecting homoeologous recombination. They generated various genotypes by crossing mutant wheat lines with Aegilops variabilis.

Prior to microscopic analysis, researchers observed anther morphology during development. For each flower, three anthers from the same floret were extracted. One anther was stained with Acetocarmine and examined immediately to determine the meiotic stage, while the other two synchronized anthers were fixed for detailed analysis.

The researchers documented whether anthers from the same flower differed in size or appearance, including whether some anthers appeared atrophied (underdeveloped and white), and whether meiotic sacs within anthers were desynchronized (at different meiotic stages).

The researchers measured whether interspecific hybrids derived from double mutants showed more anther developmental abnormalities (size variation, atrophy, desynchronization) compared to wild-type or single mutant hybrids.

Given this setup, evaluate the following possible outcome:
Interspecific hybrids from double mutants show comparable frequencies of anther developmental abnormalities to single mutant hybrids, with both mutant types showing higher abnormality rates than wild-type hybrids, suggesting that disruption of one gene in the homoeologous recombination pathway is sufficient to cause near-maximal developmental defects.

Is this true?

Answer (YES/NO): NO